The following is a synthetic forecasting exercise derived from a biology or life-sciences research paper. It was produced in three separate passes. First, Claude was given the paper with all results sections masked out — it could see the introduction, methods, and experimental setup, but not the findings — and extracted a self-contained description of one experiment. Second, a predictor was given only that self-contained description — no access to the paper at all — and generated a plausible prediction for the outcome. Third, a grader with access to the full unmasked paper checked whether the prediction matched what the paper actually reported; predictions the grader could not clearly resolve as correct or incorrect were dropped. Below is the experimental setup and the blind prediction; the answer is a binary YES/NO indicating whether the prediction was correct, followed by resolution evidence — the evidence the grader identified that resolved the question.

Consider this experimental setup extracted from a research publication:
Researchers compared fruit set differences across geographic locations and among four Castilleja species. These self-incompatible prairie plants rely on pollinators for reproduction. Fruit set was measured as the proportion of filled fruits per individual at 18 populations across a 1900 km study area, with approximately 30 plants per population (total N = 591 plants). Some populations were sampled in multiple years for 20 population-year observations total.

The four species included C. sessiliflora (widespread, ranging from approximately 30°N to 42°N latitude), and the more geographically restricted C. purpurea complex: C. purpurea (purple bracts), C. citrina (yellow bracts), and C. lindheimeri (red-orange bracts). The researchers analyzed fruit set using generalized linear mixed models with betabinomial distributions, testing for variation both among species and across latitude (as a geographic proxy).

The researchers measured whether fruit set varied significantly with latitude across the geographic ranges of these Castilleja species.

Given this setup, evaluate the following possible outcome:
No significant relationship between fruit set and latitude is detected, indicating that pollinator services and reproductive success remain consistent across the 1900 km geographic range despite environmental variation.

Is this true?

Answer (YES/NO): NO